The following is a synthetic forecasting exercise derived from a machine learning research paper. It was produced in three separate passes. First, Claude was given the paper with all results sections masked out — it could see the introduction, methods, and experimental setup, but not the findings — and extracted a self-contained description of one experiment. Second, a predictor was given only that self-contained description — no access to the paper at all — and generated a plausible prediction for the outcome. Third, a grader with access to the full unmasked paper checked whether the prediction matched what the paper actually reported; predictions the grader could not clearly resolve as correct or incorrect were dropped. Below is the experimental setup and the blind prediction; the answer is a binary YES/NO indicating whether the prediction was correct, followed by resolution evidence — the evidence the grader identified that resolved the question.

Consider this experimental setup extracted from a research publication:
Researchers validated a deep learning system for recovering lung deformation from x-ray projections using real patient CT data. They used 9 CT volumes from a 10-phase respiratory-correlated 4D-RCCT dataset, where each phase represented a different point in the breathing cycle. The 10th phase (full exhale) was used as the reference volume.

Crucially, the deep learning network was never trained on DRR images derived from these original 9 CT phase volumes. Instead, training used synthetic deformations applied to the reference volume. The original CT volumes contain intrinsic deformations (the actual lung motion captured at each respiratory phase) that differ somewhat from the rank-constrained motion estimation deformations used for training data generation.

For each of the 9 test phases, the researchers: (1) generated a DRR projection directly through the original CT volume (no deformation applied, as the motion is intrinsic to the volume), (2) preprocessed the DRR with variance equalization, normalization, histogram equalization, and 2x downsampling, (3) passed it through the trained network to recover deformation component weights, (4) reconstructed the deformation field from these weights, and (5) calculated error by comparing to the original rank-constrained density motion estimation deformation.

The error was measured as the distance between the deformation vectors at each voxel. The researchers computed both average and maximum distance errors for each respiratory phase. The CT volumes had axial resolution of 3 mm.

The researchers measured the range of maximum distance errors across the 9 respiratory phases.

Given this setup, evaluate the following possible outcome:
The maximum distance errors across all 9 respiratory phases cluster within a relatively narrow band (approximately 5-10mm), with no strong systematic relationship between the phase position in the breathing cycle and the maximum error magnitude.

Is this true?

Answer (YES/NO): NO